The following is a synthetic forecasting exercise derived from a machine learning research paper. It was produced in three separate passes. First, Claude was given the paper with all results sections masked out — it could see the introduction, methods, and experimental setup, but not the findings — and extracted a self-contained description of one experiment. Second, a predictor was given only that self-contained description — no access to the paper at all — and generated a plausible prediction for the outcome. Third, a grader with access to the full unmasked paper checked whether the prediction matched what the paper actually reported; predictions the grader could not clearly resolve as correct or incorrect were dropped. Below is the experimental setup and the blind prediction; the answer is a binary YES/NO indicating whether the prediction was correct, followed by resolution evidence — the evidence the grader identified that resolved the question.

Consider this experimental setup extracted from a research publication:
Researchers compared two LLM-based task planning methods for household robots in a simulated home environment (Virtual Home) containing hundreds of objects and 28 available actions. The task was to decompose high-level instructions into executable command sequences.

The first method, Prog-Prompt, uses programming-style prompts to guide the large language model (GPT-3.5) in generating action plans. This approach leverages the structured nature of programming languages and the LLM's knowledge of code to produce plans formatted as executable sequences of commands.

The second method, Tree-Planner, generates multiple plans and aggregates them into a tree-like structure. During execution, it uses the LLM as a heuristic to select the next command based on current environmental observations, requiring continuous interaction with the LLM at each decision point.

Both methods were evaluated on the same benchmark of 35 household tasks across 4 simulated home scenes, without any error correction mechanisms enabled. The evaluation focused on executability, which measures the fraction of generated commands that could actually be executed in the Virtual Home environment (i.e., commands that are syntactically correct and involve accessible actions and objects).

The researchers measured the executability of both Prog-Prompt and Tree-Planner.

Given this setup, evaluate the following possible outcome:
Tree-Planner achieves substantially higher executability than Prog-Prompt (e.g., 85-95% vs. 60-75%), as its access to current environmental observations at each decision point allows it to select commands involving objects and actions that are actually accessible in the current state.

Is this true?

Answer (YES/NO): NO